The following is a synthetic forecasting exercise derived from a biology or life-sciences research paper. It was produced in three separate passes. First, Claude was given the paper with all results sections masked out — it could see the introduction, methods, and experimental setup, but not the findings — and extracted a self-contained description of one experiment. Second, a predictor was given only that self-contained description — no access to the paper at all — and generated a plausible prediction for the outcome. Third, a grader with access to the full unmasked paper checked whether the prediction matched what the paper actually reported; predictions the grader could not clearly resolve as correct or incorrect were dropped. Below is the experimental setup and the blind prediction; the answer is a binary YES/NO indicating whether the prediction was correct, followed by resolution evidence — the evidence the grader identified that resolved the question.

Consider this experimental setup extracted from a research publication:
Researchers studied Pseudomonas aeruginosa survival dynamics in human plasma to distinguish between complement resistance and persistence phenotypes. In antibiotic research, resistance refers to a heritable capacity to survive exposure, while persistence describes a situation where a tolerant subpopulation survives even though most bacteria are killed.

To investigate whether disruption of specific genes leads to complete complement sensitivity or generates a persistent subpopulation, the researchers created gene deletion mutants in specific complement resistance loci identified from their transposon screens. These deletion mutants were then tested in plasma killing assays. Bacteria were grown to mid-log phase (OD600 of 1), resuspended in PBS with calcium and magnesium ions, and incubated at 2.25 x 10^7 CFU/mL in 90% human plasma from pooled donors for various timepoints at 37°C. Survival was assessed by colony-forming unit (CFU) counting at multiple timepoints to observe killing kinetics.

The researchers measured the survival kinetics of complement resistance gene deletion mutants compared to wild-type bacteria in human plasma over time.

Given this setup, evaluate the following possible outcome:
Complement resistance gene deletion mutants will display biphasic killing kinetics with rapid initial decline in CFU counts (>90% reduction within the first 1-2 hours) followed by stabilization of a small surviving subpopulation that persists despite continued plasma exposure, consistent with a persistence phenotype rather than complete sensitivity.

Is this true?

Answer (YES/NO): YES